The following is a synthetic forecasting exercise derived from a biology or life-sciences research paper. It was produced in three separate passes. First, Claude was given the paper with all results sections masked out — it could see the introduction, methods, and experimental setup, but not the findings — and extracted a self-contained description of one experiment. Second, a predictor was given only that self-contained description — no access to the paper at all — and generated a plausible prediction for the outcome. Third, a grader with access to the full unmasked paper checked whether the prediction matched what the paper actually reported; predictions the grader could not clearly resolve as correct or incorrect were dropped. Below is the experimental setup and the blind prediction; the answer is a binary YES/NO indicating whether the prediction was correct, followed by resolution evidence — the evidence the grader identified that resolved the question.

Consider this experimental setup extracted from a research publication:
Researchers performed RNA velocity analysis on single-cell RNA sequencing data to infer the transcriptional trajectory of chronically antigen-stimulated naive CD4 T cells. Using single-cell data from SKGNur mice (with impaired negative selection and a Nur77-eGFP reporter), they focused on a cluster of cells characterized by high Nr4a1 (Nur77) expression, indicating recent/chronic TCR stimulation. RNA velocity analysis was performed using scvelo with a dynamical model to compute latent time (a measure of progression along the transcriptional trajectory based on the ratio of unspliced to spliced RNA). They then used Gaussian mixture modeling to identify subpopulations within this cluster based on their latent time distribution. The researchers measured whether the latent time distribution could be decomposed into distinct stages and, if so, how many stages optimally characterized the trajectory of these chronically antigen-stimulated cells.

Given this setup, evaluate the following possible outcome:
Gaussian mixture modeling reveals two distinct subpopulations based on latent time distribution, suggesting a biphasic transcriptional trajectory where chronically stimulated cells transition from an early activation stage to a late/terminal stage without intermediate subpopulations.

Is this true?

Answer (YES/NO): NO